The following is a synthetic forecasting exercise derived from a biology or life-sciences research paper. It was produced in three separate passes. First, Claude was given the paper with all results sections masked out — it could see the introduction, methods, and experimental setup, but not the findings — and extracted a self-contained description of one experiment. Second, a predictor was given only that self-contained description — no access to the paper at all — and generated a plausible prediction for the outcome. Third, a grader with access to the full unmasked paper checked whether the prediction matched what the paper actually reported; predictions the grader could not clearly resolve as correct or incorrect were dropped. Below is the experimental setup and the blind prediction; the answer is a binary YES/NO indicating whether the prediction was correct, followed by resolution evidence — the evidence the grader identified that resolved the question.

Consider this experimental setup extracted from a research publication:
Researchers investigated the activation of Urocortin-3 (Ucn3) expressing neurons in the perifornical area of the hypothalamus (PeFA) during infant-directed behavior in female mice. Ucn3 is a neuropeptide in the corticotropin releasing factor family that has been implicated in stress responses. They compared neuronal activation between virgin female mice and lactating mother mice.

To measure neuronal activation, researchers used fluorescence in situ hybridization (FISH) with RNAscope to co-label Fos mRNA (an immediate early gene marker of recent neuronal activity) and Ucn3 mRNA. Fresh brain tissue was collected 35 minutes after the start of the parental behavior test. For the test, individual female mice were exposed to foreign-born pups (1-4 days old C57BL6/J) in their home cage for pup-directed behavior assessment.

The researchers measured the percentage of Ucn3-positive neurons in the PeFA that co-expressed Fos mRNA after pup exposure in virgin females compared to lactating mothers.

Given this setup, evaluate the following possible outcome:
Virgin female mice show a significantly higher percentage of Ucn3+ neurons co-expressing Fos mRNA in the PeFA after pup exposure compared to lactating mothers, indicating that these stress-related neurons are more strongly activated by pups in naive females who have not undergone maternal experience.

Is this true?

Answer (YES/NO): YES